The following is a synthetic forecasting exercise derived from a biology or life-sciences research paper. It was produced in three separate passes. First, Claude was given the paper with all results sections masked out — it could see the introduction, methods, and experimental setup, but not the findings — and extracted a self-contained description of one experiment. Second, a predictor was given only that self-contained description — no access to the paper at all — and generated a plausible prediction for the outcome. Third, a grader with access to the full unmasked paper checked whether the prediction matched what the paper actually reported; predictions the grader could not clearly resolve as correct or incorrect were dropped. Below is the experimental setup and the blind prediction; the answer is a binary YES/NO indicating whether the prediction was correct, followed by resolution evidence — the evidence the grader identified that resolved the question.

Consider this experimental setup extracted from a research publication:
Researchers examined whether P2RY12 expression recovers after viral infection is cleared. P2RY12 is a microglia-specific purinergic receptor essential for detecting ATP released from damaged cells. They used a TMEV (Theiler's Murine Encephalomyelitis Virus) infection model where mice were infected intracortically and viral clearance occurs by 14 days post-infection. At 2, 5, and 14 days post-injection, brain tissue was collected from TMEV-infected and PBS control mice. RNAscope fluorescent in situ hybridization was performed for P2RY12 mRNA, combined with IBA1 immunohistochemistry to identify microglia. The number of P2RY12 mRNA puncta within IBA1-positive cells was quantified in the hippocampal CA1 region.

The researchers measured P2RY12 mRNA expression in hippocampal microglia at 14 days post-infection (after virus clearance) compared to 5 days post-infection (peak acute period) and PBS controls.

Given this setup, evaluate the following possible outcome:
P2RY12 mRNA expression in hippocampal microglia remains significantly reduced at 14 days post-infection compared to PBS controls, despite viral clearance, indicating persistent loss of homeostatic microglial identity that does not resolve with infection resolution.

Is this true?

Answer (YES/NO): YES